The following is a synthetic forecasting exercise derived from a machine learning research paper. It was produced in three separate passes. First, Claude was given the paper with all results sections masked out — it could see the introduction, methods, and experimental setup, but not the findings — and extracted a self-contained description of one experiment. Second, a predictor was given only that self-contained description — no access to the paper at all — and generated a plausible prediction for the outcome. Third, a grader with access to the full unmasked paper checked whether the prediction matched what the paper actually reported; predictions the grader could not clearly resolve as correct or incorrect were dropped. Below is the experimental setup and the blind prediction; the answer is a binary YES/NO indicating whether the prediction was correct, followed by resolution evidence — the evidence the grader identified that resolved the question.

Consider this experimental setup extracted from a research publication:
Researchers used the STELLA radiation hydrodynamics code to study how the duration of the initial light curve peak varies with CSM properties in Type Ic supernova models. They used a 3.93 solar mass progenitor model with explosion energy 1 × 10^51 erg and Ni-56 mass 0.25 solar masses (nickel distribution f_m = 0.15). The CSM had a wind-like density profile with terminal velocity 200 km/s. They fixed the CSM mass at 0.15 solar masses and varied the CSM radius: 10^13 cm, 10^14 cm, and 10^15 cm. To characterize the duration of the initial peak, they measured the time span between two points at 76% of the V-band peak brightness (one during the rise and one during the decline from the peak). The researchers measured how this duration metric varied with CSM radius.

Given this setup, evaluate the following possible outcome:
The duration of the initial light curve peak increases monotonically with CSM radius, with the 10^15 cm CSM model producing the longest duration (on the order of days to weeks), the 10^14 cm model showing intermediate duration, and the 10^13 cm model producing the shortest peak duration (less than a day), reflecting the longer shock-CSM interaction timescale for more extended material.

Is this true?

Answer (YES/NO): NO